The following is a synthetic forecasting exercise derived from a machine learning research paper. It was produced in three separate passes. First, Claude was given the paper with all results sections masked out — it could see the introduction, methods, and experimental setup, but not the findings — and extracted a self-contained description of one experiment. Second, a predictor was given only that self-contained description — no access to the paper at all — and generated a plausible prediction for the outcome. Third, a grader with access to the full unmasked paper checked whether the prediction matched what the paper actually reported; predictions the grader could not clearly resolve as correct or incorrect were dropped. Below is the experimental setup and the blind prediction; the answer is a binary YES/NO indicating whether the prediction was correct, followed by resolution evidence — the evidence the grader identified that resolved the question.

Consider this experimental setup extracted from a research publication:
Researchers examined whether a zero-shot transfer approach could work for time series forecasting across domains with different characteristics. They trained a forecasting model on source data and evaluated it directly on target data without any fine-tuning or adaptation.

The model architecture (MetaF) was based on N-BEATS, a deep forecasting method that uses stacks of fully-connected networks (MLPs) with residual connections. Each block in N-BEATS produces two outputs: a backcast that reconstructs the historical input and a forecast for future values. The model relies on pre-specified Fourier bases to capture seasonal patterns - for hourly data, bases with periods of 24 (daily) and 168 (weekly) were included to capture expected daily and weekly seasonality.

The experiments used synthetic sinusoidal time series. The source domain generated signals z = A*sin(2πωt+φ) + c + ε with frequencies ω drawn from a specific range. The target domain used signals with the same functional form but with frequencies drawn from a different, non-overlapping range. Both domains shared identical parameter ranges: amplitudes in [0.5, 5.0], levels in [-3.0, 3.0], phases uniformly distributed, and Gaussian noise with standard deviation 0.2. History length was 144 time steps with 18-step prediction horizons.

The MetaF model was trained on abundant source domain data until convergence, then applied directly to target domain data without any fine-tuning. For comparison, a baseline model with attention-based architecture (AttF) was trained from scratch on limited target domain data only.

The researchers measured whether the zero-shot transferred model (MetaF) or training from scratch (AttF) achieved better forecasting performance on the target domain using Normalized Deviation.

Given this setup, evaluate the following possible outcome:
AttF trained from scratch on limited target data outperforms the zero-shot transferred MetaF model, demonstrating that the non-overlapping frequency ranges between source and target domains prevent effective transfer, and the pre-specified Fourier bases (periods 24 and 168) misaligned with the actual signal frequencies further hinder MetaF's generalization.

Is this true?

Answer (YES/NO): NO